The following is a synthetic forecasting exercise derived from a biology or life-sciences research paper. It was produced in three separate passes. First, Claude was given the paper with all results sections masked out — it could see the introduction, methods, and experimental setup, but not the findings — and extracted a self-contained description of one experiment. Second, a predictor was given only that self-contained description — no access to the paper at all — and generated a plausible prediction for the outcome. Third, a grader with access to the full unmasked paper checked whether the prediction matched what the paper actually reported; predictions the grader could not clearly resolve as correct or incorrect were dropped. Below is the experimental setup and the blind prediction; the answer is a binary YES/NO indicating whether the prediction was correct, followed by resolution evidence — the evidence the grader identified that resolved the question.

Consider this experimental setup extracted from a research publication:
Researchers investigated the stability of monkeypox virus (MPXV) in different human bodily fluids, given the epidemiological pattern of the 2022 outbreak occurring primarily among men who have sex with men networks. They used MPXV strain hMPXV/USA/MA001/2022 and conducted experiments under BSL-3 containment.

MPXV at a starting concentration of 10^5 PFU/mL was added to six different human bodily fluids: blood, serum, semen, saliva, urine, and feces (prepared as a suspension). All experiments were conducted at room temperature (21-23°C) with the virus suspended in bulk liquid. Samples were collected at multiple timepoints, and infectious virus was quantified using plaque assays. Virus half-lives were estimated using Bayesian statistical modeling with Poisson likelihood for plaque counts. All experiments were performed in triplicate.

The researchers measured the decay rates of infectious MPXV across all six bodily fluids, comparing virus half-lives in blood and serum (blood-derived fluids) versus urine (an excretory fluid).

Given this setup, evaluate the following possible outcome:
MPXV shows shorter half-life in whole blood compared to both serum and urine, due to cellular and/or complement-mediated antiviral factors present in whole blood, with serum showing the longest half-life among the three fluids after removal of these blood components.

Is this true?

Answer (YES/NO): NO